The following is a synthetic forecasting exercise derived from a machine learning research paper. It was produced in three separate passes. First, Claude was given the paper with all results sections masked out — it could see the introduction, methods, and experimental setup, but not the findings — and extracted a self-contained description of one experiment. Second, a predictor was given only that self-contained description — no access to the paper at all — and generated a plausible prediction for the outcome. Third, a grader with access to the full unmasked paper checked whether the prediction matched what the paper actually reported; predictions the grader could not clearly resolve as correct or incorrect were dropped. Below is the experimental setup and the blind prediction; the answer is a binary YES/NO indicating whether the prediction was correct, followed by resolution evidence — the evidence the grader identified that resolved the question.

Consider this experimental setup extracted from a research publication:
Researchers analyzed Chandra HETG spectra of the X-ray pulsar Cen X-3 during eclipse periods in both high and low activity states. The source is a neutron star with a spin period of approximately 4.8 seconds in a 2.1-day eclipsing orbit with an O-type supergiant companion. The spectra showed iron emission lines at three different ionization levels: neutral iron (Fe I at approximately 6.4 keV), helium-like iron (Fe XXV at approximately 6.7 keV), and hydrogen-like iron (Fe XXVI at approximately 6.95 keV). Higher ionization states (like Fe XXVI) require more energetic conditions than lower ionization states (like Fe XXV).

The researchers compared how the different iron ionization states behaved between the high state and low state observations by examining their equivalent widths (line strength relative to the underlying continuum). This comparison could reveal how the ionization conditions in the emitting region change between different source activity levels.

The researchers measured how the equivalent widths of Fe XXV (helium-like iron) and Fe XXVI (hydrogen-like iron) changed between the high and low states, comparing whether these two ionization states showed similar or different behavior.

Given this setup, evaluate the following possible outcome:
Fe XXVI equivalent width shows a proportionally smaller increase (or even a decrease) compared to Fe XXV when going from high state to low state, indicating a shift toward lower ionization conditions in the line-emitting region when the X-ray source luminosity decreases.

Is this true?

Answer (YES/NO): YES